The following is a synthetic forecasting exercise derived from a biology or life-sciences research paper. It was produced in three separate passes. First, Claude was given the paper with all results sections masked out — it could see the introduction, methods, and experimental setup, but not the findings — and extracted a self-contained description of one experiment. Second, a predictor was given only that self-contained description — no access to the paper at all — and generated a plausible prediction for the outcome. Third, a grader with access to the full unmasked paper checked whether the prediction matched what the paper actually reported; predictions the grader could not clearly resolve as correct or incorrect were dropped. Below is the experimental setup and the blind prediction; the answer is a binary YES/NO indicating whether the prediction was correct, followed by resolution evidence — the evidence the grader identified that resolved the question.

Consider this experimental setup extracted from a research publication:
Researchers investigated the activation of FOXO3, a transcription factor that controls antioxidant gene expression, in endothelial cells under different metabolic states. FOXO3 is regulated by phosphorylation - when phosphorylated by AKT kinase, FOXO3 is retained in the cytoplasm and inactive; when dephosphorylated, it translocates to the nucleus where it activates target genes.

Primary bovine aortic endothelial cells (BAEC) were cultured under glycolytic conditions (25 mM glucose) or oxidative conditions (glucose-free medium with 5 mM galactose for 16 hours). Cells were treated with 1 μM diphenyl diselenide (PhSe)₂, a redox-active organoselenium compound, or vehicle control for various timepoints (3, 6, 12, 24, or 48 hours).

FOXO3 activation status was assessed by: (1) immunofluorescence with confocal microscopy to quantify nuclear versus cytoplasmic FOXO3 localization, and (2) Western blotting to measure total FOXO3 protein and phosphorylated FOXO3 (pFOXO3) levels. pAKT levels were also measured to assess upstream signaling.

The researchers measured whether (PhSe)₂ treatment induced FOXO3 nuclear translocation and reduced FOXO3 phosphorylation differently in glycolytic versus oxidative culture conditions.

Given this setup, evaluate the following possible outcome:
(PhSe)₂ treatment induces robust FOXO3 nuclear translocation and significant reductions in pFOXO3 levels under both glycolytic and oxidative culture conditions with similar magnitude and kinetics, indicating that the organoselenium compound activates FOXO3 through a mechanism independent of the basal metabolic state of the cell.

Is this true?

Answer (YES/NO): NO